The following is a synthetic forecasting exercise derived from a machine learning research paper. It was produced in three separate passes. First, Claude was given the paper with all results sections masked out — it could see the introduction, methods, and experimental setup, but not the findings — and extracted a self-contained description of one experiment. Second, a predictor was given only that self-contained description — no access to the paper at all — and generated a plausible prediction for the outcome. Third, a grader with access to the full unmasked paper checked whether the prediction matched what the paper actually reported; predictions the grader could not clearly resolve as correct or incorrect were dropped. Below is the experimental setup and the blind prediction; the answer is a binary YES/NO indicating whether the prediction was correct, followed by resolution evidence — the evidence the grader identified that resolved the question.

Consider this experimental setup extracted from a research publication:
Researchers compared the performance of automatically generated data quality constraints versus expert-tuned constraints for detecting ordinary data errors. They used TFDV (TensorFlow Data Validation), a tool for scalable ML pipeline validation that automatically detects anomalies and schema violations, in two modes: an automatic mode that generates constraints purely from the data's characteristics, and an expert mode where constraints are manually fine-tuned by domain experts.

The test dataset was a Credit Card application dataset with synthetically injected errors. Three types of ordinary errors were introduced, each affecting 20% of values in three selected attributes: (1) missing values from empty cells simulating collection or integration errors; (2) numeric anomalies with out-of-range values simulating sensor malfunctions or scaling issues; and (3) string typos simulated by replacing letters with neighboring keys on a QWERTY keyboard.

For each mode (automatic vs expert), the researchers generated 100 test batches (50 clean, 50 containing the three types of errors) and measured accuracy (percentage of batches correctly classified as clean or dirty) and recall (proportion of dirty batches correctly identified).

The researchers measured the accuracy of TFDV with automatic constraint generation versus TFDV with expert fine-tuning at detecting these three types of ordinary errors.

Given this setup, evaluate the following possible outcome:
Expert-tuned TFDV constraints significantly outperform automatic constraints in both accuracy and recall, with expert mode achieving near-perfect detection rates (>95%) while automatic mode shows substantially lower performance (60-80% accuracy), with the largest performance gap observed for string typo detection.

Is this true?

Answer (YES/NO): NO